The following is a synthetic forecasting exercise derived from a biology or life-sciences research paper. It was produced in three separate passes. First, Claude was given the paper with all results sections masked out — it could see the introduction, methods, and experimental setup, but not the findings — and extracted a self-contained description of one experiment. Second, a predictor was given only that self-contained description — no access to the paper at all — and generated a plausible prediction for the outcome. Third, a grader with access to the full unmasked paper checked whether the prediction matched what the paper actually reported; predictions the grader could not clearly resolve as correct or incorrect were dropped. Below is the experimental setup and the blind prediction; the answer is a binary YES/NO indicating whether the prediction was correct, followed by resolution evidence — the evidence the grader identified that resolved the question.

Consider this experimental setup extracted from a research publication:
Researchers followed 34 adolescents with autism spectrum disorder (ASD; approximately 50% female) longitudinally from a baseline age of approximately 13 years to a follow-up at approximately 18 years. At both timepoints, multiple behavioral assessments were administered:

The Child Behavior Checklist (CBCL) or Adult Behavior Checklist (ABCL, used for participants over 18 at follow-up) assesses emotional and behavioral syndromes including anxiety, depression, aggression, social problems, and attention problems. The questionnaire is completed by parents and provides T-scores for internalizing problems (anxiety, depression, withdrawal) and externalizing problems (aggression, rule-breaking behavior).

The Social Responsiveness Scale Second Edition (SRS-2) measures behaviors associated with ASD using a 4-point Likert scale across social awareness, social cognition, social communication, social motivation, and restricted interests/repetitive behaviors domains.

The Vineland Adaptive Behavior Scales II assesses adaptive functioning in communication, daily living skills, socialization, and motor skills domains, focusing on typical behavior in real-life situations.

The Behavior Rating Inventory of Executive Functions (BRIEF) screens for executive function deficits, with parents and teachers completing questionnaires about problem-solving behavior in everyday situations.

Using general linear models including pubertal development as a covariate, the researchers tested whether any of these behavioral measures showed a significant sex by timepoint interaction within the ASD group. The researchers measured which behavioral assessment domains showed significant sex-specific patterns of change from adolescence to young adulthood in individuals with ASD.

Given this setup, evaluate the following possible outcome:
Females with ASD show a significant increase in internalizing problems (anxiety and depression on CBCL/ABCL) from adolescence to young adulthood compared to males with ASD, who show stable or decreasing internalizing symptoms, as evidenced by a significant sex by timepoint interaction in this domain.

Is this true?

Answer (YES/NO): YES